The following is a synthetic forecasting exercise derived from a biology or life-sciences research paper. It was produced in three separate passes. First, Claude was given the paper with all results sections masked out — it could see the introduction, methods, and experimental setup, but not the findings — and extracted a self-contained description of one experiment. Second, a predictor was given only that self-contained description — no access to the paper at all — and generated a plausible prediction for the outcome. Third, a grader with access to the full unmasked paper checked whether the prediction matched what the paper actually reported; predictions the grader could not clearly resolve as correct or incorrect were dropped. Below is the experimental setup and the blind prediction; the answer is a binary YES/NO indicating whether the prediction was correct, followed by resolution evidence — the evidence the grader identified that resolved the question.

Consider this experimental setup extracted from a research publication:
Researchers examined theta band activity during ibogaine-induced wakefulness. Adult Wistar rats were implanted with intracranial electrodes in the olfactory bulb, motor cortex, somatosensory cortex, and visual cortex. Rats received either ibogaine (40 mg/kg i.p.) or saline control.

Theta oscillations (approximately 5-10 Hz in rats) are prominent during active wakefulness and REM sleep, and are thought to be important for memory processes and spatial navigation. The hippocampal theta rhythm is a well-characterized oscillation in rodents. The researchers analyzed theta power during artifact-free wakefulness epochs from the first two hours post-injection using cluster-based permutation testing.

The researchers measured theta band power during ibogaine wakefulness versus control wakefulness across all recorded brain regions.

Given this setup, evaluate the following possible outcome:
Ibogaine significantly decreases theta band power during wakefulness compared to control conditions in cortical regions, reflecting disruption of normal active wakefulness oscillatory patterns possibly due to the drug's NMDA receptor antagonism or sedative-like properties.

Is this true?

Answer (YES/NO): NO